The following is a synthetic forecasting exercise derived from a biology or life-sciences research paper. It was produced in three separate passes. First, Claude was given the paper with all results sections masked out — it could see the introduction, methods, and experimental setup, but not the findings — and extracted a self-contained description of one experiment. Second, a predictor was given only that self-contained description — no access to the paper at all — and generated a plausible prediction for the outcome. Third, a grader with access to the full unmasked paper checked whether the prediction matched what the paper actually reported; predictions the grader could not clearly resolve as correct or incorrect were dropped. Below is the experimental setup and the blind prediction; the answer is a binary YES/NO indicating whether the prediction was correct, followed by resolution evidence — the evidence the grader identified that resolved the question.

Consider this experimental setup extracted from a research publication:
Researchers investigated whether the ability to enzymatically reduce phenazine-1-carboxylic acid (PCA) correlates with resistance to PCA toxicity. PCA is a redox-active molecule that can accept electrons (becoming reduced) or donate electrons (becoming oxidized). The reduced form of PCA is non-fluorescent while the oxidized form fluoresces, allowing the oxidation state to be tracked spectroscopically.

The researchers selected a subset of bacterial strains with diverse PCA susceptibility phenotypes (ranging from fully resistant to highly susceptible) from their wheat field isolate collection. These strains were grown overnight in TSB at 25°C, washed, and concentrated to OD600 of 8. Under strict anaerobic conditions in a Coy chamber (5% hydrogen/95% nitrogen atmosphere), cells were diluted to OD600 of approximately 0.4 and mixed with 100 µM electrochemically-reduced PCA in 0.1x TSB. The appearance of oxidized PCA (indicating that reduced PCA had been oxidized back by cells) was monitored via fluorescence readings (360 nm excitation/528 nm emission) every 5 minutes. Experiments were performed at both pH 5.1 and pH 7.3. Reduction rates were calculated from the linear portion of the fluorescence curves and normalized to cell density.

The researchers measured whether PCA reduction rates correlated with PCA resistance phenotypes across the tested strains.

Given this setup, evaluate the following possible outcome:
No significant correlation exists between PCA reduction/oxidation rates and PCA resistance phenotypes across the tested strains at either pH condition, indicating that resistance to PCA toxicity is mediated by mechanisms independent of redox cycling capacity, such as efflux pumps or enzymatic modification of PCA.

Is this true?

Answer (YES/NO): NO